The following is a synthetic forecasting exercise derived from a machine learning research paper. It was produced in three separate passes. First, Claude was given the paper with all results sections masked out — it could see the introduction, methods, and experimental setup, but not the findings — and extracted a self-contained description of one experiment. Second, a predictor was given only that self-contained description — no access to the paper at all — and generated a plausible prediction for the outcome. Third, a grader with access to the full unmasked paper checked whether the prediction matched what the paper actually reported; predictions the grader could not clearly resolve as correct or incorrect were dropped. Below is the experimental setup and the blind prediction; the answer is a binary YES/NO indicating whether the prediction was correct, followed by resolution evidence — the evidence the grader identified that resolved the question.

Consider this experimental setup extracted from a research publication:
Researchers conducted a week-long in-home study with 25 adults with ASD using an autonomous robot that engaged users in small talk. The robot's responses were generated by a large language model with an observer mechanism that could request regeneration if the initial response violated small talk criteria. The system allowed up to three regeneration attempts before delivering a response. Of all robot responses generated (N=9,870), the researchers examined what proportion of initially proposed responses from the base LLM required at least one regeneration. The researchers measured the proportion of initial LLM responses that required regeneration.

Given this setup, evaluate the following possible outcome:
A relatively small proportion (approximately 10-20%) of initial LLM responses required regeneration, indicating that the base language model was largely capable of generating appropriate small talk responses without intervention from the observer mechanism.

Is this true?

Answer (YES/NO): NO